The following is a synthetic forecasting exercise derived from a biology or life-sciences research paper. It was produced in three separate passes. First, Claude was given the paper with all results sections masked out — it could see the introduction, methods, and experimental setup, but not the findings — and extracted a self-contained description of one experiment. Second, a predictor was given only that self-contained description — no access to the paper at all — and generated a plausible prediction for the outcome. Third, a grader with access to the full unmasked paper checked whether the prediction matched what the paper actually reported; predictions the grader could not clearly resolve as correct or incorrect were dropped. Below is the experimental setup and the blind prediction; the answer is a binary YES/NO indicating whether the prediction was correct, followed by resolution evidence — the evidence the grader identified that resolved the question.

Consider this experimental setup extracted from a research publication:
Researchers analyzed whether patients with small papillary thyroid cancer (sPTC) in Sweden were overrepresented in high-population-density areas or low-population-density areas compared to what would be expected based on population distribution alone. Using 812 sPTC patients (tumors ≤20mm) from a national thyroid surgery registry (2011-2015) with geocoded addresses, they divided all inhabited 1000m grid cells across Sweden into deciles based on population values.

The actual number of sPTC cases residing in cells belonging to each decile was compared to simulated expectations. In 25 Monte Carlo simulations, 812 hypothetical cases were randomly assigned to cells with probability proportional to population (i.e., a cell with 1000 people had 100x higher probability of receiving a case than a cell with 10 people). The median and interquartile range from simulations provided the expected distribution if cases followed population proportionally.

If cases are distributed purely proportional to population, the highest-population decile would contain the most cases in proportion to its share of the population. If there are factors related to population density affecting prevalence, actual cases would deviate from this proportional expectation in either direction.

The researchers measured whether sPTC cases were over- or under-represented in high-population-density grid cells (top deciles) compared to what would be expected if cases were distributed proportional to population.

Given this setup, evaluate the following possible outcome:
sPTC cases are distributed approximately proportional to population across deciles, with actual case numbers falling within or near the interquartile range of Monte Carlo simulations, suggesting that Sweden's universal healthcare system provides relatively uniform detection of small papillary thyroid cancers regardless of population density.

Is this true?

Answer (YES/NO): NO